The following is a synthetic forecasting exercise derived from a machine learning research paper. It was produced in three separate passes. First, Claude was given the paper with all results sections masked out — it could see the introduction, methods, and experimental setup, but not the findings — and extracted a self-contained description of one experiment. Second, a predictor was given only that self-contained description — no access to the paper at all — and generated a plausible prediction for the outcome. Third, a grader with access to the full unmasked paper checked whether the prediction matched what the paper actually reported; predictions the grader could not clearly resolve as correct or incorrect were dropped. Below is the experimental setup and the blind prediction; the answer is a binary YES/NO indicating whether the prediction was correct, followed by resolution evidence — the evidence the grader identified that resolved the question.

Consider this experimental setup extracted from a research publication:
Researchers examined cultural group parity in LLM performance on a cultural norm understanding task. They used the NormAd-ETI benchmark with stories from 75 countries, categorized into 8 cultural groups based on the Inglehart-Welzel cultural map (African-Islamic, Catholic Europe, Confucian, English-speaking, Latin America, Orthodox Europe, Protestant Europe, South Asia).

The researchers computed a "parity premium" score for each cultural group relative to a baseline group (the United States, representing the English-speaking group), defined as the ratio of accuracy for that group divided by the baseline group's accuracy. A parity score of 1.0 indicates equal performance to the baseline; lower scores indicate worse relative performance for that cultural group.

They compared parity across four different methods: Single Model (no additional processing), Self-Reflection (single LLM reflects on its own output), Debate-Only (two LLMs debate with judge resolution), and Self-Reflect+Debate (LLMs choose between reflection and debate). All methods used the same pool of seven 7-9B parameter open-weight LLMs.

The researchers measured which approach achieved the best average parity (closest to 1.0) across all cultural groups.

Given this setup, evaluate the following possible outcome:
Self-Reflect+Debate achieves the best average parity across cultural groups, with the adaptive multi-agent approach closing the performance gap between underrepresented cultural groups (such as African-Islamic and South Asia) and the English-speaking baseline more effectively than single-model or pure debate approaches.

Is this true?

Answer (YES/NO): NO